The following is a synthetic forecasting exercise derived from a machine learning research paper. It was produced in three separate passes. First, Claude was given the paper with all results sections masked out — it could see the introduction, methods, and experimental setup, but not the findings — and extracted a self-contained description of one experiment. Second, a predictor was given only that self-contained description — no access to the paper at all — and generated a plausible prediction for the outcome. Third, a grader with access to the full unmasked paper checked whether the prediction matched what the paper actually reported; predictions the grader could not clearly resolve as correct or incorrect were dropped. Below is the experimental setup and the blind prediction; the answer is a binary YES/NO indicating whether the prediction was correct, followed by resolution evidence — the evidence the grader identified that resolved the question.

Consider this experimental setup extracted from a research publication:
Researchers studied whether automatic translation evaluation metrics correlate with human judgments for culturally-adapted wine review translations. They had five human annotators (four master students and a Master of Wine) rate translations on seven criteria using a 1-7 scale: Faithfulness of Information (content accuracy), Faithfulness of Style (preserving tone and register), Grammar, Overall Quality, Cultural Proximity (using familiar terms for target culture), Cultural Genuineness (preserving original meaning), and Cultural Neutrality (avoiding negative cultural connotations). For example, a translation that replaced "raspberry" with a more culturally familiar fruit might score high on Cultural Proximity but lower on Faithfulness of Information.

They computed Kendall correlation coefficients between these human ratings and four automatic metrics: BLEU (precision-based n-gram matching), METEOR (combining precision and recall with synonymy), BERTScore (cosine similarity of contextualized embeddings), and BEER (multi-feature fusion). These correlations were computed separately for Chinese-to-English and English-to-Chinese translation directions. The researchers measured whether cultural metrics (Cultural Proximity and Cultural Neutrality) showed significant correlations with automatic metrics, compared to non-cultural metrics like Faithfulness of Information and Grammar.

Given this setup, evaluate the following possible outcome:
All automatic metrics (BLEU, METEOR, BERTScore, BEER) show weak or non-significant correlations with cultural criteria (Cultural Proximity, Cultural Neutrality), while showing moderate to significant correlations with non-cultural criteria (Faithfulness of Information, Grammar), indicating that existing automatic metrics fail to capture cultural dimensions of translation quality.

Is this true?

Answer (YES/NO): NO